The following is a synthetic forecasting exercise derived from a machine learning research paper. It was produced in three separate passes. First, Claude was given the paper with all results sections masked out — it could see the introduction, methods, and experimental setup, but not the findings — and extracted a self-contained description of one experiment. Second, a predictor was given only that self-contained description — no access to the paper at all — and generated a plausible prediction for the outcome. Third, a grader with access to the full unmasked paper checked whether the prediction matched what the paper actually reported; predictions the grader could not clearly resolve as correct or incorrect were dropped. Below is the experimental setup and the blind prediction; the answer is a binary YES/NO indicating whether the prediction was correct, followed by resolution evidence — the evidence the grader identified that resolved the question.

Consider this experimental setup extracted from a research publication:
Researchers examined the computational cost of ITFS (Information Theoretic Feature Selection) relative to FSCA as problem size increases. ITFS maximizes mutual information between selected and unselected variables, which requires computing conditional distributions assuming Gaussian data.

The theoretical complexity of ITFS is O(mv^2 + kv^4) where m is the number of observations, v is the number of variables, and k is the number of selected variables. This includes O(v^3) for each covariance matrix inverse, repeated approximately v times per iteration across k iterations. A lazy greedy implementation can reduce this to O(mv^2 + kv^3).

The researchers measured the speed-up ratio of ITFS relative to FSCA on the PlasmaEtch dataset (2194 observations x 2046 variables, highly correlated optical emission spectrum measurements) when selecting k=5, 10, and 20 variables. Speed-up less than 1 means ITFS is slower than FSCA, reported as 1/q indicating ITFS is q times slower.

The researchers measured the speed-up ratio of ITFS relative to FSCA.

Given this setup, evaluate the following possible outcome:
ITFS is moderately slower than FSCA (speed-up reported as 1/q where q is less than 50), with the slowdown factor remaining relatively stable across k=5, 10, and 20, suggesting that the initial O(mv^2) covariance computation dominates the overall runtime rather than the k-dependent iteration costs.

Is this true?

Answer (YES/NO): NO